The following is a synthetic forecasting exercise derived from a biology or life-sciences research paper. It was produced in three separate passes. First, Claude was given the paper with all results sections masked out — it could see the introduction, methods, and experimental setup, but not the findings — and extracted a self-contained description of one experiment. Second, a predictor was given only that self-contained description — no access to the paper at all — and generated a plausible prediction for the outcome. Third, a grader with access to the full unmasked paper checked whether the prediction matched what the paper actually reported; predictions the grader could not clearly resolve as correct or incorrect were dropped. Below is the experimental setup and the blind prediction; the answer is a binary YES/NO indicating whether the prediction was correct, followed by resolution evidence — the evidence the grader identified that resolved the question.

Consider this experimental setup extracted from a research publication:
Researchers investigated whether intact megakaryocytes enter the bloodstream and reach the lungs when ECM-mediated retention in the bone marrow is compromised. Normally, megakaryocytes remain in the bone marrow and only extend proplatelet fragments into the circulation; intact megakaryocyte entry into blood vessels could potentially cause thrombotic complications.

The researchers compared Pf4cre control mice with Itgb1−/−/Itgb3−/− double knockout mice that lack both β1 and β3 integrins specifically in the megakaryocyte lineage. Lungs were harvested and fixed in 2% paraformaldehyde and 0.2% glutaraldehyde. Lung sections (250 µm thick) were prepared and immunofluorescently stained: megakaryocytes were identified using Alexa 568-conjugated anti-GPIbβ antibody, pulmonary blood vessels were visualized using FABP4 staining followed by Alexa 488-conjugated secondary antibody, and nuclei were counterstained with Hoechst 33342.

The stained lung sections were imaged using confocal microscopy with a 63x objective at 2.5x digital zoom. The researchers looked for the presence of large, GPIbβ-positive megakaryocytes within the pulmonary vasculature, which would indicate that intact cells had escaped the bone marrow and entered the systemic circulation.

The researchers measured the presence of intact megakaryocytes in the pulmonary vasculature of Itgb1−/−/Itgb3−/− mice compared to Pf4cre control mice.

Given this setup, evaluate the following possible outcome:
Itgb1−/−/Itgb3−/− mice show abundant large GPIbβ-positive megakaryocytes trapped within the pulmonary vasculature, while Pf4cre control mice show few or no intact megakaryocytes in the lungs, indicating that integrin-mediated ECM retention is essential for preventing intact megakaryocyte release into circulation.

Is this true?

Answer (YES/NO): YES